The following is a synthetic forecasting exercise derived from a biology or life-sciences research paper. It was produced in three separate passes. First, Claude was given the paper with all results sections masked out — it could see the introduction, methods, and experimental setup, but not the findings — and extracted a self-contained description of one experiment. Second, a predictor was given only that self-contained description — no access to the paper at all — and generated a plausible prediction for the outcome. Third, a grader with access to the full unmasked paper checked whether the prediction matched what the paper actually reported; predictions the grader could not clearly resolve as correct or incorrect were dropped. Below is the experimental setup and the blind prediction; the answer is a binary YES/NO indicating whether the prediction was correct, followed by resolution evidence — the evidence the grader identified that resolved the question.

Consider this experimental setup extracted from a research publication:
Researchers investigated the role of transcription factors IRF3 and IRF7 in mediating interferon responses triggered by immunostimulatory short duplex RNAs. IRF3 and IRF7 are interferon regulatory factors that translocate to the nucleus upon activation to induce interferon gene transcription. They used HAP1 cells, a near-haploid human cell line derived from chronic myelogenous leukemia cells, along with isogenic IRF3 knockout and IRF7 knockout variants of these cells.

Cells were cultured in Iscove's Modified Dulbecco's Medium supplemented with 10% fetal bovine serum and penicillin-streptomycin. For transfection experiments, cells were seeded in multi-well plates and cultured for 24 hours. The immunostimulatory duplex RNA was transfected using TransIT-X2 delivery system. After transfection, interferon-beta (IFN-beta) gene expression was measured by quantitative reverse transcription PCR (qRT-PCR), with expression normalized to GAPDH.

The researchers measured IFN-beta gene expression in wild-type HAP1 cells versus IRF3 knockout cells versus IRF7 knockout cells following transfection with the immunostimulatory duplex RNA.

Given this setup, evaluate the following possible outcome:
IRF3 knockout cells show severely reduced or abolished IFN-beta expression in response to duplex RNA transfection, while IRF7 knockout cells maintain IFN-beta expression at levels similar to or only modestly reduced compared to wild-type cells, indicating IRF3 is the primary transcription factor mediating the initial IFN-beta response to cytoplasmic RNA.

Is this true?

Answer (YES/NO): YES